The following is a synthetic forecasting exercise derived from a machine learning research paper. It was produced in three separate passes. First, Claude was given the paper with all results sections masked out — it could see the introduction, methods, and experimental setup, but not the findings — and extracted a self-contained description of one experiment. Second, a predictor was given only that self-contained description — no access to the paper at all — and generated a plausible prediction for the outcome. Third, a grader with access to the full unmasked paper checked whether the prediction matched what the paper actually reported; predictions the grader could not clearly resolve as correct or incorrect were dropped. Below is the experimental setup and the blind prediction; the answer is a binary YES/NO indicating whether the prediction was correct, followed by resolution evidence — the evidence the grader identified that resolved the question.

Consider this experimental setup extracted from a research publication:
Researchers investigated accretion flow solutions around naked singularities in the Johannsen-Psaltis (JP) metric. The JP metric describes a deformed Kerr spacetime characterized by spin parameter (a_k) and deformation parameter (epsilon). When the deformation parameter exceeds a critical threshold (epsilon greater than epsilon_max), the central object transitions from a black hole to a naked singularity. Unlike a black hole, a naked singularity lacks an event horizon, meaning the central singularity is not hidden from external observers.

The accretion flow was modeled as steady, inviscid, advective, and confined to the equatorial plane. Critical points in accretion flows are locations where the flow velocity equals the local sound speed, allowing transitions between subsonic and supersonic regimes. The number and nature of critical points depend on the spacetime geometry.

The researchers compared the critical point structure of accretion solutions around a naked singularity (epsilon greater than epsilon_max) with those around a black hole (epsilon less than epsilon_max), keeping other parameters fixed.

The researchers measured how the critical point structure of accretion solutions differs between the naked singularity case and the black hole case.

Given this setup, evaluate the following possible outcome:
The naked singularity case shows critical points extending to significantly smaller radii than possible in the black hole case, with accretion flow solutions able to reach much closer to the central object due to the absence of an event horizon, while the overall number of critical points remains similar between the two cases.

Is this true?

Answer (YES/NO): NO